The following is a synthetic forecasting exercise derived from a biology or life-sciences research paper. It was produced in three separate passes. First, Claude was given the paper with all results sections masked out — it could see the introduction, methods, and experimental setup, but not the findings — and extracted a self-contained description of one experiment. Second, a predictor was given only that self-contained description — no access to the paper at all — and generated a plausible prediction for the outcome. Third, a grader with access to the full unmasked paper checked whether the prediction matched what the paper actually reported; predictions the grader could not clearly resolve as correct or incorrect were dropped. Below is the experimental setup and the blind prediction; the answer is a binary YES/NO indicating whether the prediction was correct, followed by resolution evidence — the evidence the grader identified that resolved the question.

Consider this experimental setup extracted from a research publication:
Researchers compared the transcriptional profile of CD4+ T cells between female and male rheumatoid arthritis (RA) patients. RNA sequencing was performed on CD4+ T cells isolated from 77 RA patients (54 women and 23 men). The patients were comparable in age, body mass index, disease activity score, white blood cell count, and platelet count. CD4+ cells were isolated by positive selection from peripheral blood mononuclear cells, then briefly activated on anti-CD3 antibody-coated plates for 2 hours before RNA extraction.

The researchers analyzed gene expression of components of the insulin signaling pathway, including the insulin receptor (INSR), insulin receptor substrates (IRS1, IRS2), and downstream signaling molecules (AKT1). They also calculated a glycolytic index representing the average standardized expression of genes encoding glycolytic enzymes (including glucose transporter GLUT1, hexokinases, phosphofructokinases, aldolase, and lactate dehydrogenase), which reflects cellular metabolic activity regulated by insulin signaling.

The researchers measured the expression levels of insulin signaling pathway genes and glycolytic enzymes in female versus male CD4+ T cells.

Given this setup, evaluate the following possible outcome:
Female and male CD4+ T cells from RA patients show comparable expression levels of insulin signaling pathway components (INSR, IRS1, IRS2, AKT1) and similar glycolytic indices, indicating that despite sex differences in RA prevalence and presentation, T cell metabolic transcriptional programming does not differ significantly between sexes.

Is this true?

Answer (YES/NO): NO